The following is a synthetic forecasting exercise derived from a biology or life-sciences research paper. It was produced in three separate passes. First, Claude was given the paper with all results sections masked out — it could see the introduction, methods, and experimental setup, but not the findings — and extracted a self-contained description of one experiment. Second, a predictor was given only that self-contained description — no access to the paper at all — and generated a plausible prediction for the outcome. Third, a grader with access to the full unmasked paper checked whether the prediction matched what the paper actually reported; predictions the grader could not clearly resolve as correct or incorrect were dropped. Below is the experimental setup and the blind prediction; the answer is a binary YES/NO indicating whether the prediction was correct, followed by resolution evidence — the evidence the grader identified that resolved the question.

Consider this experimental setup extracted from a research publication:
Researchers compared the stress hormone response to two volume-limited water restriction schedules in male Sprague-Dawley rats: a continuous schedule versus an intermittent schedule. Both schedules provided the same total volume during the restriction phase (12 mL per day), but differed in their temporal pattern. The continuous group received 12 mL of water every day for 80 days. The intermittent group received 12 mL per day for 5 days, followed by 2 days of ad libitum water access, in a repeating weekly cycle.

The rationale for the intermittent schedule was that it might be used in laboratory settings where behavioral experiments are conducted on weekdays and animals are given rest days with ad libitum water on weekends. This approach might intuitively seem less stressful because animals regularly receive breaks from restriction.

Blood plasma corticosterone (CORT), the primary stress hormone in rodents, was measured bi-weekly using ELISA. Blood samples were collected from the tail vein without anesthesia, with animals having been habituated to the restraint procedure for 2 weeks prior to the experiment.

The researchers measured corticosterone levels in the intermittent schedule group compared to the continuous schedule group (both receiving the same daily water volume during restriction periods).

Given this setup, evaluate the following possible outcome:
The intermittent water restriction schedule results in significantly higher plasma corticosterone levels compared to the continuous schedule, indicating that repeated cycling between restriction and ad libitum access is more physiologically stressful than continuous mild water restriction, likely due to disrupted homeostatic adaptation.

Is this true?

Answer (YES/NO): YES